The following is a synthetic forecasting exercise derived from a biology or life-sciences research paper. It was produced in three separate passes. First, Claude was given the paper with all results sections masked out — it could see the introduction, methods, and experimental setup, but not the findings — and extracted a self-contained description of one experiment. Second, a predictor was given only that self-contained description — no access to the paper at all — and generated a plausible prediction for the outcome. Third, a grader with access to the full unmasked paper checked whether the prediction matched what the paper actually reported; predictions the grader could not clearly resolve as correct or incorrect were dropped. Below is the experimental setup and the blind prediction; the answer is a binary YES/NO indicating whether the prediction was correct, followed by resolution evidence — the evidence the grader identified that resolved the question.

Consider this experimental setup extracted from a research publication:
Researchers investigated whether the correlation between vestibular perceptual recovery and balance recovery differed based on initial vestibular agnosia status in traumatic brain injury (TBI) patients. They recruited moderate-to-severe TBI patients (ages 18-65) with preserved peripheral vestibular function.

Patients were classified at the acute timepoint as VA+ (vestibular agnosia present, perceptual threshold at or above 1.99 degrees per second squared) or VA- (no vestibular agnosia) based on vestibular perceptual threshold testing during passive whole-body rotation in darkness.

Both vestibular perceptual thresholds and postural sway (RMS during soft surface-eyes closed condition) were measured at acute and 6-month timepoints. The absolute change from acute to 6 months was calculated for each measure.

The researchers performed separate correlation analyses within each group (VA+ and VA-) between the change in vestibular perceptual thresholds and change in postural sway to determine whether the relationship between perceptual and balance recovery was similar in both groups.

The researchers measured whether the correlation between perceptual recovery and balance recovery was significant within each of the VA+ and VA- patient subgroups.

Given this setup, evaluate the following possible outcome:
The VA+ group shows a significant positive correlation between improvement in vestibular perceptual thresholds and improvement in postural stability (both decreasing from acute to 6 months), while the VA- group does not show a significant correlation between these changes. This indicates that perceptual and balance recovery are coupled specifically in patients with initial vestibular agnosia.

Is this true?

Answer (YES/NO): YES